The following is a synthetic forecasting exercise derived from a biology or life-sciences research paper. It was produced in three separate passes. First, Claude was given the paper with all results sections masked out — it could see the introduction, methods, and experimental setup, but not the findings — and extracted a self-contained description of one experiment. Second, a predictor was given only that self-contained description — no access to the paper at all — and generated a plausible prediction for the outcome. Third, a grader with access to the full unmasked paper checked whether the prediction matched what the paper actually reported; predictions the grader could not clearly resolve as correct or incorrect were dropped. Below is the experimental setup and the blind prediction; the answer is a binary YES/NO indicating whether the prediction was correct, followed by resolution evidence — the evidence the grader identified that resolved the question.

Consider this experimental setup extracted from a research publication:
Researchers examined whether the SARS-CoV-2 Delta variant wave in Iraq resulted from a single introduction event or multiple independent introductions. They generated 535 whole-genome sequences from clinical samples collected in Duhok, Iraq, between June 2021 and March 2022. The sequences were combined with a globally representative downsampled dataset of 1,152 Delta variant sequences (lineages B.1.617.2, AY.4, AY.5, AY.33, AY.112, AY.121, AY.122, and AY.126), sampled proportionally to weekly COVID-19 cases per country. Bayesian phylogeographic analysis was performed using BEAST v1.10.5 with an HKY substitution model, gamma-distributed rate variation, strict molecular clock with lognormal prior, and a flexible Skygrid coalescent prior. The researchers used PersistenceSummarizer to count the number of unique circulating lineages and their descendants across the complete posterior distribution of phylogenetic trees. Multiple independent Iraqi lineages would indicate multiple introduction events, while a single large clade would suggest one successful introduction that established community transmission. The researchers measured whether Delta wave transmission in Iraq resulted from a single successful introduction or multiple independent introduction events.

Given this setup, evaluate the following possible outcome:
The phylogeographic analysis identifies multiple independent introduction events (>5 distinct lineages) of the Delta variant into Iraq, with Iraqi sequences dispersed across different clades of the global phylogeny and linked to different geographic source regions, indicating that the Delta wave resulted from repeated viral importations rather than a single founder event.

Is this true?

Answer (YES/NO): YES